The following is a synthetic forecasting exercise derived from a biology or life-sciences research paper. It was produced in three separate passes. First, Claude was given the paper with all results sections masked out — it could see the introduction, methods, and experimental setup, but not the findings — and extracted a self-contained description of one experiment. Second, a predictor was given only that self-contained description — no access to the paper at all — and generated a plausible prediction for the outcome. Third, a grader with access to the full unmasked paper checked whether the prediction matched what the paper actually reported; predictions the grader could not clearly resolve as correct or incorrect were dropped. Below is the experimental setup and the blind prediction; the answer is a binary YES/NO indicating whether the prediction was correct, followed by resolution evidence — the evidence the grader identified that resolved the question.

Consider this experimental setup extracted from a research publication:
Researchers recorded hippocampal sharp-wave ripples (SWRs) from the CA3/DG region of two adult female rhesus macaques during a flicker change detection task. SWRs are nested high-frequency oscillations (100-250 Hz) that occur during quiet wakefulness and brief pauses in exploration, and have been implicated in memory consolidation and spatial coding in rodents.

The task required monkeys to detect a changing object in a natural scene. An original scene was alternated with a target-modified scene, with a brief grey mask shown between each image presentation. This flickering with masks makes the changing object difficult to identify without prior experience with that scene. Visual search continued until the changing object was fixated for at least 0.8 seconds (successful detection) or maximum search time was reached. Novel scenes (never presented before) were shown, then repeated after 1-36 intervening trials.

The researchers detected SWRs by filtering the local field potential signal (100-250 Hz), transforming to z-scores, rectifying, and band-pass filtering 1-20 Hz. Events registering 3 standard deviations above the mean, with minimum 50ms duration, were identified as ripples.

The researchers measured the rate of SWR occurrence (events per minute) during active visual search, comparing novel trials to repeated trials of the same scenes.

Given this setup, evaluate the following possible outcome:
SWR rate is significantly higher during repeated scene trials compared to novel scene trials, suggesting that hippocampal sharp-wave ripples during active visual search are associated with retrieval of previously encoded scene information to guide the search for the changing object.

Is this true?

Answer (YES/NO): YES